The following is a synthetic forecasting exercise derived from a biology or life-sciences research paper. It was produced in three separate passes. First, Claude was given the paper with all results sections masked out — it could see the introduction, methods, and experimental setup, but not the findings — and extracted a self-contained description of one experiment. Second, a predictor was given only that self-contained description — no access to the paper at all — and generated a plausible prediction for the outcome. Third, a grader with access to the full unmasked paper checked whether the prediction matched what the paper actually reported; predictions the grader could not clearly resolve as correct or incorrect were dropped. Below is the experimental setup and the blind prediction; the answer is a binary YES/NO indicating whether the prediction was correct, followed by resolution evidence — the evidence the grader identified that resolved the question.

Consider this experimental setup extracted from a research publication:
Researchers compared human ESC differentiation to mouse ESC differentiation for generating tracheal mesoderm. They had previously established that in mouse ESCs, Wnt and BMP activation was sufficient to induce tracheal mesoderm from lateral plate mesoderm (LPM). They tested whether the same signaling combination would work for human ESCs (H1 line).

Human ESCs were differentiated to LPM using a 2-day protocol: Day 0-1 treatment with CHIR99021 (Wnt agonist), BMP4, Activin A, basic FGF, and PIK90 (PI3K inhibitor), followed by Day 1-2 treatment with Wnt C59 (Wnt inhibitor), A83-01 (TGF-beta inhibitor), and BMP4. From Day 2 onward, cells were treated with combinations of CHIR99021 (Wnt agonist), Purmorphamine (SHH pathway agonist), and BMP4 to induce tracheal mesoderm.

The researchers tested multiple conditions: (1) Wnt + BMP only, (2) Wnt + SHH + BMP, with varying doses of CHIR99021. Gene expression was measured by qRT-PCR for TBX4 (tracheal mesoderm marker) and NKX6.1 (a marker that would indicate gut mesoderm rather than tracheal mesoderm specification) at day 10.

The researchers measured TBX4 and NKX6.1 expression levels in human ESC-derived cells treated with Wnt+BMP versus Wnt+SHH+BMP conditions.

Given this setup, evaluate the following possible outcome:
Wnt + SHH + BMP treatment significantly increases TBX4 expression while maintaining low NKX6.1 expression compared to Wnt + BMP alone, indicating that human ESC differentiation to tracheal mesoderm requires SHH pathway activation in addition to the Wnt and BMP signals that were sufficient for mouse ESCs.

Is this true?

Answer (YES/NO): NO